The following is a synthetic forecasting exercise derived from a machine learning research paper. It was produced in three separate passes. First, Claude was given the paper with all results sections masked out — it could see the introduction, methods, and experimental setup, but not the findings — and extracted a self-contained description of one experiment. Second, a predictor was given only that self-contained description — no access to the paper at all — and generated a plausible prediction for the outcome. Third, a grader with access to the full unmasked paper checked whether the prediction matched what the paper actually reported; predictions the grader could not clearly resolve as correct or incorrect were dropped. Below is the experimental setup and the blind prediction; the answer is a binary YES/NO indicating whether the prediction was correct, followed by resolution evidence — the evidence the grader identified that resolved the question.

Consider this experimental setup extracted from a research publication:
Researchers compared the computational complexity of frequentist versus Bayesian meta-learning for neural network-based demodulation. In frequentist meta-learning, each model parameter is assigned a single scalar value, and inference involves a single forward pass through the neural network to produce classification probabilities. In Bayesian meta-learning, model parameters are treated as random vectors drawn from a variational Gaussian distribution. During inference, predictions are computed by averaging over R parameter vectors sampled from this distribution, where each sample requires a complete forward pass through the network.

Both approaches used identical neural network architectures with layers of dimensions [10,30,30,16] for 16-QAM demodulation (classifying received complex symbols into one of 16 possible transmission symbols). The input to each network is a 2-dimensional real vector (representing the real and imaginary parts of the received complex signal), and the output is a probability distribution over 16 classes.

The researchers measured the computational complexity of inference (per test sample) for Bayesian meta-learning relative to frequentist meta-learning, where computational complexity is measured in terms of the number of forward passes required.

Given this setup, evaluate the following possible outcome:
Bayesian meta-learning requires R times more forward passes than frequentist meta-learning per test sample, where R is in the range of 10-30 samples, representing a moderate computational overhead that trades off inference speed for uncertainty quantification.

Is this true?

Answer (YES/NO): NO